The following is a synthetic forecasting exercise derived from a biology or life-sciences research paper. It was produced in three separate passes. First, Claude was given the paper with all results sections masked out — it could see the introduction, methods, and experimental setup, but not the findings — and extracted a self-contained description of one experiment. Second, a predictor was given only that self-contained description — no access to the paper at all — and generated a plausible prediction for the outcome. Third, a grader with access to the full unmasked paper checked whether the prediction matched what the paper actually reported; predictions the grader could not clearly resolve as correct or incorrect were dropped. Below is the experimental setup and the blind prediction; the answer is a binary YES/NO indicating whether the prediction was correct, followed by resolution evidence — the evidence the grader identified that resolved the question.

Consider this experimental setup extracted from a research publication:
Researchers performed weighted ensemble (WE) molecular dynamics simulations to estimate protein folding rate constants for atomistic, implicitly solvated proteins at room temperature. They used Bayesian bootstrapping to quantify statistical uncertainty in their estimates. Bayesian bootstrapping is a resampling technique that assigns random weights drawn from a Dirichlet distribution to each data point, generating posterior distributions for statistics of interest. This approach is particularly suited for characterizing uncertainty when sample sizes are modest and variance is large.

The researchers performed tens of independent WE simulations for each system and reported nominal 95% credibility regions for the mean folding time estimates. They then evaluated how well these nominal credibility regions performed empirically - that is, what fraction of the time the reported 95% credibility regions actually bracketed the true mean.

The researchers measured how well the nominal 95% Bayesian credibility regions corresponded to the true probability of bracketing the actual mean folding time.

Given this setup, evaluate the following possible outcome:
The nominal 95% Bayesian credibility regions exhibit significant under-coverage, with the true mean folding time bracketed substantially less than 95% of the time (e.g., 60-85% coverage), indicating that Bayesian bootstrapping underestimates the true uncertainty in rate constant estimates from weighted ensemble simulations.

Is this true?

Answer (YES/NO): YES